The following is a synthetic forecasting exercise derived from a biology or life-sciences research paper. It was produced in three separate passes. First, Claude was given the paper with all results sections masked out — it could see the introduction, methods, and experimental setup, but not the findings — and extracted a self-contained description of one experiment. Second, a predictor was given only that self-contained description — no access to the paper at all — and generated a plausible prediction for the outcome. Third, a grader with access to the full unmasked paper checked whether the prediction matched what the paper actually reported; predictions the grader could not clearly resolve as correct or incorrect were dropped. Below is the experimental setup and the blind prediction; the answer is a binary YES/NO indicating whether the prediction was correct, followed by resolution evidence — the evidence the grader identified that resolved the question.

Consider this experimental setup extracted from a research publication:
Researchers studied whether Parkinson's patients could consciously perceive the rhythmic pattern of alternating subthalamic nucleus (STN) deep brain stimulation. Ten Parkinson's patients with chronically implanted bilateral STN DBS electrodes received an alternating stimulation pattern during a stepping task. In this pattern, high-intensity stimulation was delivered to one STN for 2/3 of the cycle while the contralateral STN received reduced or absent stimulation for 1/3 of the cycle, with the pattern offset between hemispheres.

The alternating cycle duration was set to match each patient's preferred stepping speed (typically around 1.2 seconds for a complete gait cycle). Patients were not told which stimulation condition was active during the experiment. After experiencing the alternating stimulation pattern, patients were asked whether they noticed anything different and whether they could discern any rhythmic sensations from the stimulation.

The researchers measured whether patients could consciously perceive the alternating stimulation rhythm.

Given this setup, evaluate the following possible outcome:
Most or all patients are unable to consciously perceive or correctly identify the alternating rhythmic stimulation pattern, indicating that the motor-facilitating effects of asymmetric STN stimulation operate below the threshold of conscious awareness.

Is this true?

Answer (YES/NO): YES